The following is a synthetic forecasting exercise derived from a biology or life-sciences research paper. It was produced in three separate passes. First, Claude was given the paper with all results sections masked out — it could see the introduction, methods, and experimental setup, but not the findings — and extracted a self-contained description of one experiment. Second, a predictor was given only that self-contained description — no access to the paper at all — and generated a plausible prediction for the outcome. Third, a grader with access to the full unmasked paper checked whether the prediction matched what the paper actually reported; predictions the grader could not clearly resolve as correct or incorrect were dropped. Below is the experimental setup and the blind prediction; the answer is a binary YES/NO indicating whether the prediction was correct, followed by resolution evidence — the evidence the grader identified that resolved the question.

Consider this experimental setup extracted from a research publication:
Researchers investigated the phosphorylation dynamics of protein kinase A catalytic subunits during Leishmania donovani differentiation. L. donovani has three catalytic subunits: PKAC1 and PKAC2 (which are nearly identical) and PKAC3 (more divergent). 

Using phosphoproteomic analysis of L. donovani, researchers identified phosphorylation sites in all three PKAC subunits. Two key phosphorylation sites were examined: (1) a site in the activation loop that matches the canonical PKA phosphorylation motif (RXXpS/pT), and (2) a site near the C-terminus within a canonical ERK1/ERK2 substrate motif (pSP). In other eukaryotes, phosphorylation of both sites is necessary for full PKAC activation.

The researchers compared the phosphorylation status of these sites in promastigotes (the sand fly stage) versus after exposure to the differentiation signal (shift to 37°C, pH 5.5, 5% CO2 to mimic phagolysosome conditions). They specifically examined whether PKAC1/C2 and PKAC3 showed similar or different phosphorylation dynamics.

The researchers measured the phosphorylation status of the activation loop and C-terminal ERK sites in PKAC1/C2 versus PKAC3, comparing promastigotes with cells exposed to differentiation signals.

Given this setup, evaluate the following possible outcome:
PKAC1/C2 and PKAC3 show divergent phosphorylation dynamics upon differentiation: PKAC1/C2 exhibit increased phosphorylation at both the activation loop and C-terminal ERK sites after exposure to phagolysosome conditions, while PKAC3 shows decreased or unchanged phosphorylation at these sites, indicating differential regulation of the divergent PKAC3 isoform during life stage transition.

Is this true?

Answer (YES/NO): NO